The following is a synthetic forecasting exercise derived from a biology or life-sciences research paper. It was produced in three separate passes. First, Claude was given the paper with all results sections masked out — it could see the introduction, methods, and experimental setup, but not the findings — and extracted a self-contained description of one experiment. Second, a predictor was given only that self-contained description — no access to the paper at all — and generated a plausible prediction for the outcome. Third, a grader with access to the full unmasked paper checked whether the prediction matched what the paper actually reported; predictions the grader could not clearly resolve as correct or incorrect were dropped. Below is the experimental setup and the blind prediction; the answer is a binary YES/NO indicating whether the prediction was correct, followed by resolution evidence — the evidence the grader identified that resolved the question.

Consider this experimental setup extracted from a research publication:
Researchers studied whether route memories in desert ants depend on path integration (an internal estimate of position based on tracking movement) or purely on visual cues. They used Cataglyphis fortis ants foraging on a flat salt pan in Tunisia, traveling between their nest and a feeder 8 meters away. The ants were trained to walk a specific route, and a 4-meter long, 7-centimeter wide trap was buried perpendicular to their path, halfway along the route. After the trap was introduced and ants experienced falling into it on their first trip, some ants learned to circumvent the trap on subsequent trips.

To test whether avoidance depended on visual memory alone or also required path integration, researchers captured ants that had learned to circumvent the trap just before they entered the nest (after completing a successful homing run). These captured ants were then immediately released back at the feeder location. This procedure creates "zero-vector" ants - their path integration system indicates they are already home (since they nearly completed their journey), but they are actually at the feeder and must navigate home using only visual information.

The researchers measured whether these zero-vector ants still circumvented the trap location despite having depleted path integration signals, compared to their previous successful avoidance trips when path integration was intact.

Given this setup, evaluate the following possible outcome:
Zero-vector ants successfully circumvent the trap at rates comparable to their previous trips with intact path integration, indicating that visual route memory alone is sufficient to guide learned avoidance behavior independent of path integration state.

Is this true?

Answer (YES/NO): YES